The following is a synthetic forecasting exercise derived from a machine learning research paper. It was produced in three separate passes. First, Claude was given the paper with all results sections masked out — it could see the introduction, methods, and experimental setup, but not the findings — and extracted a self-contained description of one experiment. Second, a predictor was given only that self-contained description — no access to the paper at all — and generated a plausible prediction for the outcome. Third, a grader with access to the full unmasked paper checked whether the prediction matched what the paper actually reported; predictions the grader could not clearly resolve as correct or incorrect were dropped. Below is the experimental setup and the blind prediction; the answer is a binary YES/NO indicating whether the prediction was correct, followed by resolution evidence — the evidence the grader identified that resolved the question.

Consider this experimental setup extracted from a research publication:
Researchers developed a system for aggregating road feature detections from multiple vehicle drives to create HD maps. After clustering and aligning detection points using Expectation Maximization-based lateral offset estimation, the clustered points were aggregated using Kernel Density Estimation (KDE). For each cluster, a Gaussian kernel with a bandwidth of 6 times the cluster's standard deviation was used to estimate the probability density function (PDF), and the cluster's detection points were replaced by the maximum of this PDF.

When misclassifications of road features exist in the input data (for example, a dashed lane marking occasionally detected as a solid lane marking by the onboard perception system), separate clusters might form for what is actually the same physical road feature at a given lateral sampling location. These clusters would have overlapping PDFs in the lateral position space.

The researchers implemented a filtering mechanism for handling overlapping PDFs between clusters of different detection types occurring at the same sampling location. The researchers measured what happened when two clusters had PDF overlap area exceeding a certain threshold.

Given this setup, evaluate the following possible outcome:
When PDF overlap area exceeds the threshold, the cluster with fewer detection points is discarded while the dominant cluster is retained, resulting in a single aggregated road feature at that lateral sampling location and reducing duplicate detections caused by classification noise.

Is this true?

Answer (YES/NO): YES